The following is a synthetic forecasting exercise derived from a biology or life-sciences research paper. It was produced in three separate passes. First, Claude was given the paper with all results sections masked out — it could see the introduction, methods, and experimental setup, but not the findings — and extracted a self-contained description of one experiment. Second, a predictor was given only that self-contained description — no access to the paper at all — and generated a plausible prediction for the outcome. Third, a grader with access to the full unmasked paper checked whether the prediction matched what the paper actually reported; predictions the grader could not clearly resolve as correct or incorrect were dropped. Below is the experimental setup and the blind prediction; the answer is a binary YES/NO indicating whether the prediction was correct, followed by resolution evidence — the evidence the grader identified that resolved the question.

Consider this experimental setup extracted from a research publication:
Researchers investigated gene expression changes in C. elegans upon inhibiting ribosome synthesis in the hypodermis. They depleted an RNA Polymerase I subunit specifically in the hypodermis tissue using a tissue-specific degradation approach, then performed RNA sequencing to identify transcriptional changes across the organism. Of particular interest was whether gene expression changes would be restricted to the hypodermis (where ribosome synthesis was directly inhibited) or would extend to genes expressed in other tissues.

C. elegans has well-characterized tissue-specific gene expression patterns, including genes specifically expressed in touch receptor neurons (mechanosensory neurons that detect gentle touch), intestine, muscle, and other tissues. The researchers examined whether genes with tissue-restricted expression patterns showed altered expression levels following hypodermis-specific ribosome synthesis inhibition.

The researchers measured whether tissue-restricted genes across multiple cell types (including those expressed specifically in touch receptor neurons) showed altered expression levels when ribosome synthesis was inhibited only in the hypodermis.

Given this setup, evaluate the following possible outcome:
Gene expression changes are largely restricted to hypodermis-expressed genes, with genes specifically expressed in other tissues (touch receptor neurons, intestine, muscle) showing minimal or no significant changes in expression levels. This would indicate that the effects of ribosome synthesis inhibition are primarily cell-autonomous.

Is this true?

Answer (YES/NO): NO